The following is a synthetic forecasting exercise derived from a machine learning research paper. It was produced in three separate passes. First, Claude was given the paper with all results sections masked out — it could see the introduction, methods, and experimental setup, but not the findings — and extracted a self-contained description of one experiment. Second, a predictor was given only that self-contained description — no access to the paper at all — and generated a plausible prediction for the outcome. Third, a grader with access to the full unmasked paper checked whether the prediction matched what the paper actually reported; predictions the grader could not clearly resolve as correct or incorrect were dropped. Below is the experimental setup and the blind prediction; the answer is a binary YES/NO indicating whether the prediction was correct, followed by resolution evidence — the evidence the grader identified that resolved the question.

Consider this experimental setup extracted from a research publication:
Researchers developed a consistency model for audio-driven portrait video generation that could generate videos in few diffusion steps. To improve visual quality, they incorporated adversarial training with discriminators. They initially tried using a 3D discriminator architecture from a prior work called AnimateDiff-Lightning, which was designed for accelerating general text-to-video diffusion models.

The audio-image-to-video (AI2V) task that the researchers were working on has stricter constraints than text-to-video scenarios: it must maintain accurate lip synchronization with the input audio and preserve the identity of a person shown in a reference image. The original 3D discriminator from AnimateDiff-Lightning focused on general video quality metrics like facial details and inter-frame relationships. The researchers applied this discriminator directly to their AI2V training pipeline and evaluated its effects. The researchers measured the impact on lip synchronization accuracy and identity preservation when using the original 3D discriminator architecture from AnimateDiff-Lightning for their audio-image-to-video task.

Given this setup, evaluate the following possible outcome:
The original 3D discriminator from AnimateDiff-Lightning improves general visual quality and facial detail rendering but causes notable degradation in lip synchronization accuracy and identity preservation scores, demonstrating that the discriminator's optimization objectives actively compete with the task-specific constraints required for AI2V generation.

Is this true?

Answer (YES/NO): NO